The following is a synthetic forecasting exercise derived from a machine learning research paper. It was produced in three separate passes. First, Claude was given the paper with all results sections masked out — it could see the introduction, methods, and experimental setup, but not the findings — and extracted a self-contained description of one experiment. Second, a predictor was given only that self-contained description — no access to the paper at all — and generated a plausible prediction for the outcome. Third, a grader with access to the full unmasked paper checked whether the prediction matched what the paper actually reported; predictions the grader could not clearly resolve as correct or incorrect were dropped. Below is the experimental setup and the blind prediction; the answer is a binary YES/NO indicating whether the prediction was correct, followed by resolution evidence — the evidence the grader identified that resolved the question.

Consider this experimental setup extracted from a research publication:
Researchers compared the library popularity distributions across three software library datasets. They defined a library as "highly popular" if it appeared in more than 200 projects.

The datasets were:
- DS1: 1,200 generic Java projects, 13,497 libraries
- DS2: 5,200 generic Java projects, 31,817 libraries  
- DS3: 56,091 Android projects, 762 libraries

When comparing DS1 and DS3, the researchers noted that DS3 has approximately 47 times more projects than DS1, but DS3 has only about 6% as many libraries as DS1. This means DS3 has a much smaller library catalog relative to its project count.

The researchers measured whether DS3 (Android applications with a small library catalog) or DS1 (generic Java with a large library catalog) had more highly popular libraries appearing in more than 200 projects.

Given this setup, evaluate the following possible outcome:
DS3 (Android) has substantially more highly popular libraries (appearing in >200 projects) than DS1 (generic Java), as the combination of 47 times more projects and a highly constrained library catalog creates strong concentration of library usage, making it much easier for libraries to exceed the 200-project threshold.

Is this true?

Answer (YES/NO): YES